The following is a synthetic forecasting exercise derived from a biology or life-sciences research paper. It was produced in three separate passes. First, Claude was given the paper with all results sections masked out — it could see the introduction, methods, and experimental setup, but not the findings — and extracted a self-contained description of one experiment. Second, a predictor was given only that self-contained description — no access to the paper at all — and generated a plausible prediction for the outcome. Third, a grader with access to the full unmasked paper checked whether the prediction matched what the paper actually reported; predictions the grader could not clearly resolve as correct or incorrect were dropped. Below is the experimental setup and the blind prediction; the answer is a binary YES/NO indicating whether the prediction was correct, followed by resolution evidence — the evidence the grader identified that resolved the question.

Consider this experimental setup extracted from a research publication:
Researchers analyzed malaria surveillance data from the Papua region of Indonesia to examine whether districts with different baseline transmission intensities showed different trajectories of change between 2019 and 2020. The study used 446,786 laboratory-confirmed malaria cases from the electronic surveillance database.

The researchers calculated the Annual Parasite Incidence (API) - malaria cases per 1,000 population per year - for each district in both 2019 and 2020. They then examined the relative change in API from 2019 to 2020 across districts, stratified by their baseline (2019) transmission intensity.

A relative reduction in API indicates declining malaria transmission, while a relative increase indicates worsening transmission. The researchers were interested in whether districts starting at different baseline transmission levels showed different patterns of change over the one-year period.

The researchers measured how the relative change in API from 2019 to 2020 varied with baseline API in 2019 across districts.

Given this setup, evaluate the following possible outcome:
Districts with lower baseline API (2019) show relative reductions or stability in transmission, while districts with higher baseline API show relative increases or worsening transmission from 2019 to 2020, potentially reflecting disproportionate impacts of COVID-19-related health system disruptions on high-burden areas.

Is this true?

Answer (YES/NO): NO